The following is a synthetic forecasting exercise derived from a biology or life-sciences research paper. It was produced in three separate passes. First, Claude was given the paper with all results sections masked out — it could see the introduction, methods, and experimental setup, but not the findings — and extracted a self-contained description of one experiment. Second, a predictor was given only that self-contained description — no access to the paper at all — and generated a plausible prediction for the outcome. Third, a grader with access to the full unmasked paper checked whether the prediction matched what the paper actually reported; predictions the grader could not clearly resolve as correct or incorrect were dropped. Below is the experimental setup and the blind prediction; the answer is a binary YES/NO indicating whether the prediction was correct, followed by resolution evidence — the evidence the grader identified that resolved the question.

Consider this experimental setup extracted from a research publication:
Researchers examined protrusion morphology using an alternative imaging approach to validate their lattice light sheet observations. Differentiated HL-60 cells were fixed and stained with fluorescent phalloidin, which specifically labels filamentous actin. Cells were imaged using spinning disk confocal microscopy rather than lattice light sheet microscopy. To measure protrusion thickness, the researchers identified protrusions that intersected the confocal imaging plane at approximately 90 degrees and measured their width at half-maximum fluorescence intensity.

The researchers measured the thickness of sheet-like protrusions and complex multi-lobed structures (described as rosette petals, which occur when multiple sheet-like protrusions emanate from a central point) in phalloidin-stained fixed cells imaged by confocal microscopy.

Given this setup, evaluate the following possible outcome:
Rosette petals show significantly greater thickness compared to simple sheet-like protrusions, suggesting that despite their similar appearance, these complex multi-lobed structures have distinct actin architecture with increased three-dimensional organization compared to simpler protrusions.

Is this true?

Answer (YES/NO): NO